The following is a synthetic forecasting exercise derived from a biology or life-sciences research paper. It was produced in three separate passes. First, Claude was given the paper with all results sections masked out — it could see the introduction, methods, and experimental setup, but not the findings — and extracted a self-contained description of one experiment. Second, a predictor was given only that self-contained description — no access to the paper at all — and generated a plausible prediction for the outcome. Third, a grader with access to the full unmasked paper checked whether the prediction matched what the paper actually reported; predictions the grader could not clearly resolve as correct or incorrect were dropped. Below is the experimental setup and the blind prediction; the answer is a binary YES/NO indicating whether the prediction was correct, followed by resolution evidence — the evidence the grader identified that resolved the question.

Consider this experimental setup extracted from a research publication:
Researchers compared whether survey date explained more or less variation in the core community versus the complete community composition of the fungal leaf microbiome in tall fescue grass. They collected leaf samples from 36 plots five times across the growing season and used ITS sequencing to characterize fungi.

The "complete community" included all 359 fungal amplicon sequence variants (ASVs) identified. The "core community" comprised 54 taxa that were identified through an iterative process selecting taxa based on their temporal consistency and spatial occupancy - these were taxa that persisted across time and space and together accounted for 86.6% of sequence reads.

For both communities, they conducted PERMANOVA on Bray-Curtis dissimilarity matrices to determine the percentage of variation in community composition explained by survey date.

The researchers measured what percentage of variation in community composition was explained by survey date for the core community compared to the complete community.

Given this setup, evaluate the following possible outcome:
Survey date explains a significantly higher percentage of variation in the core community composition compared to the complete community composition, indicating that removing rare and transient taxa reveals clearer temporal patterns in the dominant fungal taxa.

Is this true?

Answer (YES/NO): YES